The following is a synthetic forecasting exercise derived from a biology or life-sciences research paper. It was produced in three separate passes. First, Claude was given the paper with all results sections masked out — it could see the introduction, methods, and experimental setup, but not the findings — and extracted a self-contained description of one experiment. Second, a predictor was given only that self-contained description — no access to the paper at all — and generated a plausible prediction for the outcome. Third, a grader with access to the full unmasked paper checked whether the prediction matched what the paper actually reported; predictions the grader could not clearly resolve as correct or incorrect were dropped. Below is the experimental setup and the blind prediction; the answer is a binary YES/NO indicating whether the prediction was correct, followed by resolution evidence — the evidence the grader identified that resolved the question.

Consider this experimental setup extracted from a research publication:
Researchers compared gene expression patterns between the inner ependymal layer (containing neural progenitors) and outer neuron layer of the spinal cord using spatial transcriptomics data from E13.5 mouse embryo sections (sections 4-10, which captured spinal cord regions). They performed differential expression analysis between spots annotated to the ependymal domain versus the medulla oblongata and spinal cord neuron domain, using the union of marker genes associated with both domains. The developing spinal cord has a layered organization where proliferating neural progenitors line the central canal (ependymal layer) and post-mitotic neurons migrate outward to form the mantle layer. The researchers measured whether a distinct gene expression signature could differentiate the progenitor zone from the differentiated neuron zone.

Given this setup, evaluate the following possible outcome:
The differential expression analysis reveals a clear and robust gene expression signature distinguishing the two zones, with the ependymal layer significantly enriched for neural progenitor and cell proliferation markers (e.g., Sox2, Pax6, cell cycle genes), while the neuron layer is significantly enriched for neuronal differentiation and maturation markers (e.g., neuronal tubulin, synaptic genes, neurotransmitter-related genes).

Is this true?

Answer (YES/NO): YES